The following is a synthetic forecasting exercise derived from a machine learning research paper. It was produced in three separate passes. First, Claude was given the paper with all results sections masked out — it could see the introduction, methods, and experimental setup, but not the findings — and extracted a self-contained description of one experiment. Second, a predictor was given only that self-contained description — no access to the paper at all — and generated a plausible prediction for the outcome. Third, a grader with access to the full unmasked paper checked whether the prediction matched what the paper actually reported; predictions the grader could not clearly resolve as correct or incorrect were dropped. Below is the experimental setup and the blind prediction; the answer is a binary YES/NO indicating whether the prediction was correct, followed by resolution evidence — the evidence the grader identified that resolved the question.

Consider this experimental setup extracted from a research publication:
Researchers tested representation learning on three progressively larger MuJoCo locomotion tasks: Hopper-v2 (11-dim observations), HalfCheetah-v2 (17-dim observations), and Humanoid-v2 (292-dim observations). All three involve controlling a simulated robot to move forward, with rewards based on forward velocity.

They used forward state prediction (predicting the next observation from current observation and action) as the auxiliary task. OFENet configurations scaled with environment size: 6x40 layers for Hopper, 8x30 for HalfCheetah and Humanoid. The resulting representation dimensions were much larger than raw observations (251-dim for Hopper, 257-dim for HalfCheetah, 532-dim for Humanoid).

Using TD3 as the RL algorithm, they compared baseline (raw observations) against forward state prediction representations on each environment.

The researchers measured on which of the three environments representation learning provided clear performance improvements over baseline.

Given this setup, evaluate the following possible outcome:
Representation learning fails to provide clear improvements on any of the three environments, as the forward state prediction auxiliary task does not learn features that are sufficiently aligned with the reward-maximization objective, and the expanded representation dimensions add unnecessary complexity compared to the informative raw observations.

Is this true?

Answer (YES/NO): NO